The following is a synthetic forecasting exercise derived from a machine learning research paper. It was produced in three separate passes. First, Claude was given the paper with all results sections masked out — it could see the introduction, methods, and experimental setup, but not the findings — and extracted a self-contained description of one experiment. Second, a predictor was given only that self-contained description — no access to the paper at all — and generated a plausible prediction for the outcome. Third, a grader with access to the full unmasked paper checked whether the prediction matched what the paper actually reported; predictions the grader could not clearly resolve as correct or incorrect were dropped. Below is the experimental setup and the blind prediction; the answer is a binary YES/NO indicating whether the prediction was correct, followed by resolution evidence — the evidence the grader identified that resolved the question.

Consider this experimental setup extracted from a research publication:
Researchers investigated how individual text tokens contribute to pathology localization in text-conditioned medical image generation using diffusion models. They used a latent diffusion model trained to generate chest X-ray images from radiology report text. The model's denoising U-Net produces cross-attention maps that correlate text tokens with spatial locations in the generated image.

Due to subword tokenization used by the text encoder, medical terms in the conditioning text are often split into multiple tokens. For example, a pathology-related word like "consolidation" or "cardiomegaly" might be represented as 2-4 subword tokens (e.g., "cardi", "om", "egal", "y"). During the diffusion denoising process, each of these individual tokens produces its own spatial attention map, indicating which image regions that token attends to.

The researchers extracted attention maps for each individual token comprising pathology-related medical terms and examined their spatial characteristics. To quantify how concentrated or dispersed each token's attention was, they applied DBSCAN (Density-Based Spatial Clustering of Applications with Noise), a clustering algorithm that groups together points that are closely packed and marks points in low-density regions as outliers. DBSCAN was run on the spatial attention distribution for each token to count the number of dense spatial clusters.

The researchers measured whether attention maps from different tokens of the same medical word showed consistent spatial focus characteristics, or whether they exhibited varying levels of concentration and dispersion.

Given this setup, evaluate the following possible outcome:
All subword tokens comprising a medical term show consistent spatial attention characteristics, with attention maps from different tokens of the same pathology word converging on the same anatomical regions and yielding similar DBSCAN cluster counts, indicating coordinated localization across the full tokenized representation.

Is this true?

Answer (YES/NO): NO